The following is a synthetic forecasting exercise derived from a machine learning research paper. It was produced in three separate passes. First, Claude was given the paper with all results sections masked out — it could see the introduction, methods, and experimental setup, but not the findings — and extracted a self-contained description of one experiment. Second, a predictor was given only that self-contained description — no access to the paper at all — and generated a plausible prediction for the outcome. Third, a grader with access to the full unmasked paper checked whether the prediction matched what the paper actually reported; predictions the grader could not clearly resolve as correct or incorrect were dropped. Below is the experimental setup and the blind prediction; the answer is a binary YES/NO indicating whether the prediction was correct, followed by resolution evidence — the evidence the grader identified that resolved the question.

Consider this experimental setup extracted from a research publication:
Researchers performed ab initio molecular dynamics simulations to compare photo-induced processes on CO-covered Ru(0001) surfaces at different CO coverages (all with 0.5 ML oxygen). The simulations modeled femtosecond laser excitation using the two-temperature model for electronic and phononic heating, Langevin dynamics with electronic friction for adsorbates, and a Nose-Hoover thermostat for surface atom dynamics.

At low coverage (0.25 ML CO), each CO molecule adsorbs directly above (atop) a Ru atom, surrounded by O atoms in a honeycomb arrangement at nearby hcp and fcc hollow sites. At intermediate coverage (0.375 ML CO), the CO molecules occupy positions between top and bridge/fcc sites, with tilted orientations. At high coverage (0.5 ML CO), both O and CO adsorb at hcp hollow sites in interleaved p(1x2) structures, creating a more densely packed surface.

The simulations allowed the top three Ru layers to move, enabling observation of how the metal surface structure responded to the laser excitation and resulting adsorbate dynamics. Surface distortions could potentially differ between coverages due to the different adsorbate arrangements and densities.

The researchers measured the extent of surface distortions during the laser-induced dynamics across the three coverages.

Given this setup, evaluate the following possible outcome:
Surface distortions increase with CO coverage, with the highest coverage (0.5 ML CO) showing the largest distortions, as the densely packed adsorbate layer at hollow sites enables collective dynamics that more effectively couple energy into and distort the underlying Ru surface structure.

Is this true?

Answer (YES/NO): YES